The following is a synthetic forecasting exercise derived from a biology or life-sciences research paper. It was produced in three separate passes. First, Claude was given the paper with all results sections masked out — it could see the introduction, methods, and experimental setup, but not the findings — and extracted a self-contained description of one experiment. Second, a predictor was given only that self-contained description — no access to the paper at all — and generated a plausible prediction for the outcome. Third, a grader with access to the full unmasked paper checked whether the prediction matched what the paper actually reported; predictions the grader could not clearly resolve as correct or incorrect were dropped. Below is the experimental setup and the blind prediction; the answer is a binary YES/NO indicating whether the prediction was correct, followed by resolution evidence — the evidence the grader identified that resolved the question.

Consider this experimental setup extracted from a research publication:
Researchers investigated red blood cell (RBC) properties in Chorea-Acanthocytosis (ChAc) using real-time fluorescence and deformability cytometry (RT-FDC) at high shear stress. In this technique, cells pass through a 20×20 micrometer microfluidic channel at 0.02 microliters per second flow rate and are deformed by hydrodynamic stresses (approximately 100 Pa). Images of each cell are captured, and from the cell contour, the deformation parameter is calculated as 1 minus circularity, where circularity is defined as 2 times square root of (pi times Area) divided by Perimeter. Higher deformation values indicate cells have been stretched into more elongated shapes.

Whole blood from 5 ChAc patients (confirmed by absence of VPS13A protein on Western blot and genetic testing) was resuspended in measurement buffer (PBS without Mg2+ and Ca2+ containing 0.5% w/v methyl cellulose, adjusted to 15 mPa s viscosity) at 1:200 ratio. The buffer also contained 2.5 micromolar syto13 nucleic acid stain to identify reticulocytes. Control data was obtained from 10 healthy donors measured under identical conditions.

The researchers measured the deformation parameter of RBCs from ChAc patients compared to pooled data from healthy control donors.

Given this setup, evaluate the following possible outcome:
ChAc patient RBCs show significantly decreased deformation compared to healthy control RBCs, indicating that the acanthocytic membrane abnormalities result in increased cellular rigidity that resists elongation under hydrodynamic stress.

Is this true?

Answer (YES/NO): NO